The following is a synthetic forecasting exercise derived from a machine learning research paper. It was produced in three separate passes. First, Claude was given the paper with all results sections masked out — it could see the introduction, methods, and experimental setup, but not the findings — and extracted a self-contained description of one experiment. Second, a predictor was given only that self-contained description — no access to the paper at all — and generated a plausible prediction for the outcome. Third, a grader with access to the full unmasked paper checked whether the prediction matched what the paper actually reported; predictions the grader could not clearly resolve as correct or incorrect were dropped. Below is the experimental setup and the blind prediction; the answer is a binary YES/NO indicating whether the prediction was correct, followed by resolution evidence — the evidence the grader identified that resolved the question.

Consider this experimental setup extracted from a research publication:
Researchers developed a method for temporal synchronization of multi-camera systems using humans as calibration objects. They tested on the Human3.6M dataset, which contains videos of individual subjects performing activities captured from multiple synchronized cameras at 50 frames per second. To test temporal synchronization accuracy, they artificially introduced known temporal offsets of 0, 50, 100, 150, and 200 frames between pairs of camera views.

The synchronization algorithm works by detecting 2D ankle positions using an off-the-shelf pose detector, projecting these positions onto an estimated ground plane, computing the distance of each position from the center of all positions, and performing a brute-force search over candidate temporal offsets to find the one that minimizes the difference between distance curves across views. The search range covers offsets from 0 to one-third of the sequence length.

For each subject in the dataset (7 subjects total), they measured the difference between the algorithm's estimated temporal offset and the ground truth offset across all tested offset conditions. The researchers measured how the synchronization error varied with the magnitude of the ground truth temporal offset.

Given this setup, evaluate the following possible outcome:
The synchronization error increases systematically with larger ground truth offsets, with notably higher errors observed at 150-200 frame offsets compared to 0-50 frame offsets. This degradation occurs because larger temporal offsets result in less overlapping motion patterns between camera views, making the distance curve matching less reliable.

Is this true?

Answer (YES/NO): NO